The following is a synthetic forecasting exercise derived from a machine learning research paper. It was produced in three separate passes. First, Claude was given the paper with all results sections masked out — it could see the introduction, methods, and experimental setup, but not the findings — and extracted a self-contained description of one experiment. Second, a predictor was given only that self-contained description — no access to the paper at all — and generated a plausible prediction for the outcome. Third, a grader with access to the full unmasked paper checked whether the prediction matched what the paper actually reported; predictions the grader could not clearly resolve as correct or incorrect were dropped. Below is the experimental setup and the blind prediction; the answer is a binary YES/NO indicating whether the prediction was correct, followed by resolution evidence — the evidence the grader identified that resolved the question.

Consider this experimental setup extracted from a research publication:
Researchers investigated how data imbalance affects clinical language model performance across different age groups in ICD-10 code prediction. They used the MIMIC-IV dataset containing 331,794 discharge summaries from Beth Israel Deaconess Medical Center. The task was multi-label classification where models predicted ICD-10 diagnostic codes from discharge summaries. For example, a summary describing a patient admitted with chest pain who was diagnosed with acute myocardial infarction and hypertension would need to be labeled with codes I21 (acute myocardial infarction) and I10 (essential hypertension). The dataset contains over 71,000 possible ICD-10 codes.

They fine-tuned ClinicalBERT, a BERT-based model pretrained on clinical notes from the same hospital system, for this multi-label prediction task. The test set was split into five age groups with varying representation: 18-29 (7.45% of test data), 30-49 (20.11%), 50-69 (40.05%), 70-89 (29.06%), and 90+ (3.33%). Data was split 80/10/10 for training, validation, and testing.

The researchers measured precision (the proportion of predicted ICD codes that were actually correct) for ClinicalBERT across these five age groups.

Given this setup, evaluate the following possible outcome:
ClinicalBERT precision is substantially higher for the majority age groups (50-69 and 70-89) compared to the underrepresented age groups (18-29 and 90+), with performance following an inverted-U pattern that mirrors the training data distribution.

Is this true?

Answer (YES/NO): NO